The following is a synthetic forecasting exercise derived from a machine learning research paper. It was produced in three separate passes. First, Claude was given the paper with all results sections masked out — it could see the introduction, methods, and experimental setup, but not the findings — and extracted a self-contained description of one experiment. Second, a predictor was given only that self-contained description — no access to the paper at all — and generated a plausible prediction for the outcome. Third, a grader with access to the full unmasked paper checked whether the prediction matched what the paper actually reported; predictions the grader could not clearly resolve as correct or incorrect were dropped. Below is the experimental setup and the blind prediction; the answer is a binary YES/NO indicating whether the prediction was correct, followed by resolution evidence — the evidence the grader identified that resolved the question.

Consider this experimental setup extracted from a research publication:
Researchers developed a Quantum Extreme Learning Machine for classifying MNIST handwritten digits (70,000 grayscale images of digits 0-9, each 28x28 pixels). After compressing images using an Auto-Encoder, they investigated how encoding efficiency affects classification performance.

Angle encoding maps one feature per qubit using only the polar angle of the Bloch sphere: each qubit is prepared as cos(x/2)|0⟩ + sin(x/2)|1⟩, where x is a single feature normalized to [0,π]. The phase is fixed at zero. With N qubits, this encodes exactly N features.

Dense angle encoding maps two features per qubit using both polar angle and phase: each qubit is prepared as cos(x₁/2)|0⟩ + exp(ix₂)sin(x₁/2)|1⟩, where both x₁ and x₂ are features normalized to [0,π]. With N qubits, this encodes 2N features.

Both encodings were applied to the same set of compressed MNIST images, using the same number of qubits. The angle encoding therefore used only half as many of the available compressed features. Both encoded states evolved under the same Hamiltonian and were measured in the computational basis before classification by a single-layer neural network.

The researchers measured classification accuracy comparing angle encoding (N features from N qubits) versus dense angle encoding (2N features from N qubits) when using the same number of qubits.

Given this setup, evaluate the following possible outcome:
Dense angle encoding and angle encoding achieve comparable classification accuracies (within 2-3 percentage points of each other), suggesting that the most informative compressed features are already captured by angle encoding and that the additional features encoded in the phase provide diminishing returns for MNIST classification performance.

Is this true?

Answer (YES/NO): NO